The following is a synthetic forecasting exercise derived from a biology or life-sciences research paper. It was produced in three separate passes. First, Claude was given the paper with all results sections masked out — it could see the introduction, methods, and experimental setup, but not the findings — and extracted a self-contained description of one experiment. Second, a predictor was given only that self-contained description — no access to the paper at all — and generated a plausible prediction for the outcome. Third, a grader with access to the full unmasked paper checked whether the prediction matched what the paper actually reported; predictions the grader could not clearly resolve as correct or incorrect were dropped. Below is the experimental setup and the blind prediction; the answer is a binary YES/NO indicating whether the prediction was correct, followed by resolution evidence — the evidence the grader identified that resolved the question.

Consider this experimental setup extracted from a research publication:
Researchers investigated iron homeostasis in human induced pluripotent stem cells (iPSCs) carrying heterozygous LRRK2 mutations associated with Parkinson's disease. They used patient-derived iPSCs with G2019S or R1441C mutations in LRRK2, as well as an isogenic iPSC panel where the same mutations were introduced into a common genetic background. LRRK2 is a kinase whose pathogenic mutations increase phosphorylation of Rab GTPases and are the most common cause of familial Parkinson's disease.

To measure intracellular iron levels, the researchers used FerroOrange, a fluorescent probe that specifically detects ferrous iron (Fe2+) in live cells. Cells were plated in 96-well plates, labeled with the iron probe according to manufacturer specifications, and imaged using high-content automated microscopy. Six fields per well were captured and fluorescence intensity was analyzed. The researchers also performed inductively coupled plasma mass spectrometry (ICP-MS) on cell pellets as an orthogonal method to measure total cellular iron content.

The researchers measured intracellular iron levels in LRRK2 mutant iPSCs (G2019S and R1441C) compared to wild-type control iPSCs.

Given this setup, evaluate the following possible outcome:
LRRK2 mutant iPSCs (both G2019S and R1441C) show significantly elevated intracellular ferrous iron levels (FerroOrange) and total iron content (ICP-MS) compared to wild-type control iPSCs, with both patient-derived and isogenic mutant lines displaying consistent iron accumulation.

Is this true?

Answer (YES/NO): NO